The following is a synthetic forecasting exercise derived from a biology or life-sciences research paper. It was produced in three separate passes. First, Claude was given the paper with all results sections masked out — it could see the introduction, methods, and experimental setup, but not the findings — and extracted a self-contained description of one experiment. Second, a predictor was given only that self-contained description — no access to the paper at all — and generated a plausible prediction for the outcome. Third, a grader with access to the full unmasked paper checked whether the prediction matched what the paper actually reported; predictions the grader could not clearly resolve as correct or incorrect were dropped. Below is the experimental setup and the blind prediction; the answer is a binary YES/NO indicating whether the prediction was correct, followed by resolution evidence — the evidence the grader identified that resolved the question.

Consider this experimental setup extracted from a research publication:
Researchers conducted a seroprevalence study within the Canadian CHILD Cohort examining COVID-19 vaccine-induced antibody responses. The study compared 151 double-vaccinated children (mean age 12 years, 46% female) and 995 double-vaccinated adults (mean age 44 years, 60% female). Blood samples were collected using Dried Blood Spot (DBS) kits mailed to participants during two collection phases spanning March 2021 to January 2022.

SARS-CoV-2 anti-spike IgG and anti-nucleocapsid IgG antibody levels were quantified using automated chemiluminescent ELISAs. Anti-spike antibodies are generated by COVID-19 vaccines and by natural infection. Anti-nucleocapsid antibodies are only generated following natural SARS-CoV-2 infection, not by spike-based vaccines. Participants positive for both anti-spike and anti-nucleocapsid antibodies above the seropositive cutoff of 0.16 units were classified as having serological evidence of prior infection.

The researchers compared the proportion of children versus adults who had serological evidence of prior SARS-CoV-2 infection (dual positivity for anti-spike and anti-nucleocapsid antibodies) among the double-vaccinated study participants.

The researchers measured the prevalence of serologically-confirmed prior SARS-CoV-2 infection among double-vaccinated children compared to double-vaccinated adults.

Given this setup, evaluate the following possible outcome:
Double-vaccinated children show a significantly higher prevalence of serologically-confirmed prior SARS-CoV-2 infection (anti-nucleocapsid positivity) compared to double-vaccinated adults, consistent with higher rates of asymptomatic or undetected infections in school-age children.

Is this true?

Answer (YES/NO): NO